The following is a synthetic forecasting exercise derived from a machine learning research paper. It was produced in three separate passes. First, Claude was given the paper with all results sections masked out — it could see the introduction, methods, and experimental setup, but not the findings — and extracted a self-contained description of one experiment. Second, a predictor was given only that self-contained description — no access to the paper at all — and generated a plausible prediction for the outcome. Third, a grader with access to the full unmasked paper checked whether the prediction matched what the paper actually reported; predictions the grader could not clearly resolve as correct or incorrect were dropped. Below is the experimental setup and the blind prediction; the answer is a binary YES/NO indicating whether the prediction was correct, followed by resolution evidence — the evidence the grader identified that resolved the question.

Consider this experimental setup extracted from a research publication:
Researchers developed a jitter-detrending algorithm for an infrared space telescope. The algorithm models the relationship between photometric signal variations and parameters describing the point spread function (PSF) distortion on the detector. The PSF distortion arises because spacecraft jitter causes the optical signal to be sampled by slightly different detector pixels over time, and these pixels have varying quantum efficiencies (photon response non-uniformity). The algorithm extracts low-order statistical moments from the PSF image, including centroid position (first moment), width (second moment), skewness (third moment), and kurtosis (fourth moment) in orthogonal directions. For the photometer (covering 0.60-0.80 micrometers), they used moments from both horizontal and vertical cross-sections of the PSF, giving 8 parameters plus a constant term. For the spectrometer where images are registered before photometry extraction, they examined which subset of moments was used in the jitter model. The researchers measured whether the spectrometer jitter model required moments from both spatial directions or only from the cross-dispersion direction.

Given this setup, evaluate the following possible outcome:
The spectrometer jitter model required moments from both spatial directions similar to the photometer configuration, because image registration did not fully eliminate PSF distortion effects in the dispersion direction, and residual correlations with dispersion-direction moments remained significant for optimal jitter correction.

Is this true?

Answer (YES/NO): NO